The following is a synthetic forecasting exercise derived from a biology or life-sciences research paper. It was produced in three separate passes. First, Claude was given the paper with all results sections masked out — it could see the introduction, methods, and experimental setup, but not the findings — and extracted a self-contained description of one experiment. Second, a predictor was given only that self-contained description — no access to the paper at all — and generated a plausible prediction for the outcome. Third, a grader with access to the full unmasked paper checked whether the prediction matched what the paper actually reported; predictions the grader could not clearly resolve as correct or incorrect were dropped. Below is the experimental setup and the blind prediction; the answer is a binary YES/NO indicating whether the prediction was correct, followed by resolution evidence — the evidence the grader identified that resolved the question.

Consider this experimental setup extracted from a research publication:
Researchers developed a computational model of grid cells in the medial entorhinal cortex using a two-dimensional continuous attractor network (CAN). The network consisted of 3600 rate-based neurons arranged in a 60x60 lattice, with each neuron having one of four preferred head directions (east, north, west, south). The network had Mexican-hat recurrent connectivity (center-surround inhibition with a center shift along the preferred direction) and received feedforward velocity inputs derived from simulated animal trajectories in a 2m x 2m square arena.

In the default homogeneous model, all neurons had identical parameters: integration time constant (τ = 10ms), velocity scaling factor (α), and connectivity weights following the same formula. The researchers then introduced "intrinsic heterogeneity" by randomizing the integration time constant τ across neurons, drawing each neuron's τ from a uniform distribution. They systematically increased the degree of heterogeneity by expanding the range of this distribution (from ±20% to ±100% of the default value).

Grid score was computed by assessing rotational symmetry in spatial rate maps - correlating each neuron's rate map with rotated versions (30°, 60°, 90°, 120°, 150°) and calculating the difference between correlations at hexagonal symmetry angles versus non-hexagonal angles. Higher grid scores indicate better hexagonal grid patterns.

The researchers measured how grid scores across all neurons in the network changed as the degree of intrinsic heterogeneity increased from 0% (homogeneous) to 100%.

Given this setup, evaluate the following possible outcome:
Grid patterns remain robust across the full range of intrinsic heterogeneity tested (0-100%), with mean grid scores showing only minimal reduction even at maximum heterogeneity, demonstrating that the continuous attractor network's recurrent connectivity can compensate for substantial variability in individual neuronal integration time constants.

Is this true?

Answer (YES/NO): NO